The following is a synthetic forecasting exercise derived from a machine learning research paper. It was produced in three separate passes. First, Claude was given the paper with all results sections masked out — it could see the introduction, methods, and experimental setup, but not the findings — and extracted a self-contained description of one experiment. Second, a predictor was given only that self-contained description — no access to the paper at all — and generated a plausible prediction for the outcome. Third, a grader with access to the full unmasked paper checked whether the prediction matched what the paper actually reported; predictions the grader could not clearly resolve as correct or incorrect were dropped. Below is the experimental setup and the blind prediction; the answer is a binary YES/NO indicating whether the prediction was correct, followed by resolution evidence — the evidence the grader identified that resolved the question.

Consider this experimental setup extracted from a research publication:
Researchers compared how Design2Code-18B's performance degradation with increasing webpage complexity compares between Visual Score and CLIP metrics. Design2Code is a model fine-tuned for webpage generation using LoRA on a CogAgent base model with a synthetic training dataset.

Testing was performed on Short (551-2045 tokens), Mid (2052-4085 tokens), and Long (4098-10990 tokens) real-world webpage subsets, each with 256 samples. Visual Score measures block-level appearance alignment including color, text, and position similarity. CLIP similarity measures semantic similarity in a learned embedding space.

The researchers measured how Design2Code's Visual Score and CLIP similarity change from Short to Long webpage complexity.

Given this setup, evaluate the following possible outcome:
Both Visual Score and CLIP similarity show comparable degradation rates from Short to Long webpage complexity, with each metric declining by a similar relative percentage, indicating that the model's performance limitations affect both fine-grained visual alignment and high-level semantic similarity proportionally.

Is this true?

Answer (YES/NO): NO